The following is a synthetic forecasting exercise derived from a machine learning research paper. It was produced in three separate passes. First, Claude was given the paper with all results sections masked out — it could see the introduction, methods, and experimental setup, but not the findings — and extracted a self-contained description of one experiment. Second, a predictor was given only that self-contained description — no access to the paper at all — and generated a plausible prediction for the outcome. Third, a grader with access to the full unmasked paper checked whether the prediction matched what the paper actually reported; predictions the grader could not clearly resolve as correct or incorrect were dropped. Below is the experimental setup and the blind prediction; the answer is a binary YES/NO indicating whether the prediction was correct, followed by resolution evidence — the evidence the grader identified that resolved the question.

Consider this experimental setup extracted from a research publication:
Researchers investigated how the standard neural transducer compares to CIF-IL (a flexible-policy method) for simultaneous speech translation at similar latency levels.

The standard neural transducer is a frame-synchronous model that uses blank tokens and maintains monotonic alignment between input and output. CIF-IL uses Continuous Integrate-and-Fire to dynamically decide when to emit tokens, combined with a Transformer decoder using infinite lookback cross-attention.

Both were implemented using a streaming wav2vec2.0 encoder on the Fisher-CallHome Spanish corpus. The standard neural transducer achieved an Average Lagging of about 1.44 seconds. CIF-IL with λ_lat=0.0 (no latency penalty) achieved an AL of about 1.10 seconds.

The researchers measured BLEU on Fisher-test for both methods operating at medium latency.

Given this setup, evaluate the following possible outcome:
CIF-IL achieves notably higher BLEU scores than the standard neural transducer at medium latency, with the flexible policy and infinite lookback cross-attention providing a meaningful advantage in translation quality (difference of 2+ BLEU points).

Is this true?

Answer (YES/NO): NO